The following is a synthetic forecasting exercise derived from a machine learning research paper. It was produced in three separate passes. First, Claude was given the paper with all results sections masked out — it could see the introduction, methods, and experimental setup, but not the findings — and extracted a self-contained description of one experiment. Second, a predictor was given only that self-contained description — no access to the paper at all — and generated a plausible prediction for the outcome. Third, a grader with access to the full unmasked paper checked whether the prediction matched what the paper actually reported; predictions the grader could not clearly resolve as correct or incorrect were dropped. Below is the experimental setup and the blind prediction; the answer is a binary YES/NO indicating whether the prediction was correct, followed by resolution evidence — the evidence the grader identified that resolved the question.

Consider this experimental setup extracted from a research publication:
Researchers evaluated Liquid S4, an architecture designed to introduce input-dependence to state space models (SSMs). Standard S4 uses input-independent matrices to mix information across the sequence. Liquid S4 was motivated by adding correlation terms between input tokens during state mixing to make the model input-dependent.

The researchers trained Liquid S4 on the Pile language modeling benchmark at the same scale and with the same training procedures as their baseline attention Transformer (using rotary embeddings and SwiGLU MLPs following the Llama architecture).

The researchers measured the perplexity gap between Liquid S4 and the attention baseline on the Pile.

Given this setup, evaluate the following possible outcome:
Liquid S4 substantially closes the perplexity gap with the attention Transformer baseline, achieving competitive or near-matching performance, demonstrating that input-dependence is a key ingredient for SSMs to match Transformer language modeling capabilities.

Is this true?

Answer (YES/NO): NO